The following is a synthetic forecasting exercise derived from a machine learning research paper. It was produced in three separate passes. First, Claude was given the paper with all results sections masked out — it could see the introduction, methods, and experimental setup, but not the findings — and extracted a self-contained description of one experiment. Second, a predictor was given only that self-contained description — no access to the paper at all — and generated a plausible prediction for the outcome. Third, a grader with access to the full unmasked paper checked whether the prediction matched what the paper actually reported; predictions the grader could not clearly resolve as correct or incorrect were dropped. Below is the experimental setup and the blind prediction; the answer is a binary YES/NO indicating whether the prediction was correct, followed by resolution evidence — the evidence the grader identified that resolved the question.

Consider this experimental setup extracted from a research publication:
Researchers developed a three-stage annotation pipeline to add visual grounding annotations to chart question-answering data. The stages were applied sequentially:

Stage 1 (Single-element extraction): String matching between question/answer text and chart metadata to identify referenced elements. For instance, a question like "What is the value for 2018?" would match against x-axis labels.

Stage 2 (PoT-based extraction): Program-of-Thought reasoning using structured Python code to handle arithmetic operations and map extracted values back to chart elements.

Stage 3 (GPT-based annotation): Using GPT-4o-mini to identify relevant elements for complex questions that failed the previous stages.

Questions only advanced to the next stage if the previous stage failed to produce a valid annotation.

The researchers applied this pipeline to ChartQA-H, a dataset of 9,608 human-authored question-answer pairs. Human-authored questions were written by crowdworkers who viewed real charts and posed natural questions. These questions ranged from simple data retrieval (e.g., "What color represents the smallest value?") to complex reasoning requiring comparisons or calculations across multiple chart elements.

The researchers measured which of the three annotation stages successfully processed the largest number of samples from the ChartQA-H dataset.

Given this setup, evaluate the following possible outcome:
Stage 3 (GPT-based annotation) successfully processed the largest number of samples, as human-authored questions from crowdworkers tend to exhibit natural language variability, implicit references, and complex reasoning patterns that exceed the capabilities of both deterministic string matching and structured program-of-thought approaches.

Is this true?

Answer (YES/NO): NO